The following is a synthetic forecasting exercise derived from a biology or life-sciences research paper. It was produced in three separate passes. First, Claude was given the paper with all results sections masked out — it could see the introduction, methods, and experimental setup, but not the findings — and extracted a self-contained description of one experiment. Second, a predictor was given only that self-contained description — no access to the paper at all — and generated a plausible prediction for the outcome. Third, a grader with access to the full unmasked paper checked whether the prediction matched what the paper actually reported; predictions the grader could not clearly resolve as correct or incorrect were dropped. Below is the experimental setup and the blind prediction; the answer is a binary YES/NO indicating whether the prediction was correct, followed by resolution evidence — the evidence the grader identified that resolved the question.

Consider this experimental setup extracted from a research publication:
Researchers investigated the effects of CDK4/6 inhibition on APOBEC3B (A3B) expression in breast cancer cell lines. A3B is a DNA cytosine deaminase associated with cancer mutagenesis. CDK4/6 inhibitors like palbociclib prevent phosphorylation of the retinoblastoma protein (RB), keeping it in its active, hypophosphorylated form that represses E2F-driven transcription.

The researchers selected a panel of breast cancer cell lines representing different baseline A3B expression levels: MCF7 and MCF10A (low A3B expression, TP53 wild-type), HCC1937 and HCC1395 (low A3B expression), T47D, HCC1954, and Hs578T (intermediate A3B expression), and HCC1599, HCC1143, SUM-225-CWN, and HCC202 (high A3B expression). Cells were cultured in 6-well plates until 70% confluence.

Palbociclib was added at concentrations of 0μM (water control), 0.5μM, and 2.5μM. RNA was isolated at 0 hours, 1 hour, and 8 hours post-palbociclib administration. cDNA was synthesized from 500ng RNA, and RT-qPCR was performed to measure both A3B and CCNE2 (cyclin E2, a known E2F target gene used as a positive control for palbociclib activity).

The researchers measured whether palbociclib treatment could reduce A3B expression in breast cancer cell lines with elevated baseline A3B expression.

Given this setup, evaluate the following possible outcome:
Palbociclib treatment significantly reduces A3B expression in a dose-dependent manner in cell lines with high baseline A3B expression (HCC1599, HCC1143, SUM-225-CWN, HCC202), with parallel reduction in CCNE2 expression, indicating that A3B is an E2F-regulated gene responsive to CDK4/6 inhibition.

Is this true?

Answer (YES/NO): NO